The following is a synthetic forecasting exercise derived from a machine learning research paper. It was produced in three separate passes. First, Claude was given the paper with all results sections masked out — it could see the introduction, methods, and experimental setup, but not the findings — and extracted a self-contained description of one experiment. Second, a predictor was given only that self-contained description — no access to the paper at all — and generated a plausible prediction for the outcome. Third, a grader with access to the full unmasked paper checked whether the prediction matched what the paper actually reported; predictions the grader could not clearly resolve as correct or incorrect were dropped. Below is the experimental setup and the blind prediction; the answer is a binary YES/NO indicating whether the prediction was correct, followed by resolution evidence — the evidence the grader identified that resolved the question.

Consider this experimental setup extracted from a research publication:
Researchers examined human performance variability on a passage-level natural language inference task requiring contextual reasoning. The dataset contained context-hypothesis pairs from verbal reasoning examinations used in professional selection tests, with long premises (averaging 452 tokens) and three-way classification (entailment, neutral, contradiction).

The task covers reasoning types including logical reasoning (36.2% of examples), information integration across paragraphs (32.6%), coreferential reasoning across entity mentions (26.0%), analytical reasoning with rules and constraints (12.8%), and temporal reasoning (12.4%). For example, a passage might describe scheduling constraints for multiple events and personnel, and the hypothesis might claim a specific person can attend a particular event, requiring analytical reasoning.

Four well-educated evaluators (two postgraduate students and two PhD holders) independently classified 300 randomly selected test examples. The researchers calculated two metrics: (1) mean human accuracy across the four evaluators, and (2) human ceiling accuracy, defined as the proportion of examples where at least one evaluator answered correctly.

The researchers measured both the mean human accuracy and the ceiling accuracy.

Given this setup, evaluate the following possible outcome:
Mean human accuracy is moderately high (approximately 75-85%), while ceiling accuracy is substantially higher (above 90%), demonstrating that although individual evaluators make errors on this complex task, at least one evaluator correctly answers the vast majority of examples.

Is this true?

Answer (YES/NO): NO